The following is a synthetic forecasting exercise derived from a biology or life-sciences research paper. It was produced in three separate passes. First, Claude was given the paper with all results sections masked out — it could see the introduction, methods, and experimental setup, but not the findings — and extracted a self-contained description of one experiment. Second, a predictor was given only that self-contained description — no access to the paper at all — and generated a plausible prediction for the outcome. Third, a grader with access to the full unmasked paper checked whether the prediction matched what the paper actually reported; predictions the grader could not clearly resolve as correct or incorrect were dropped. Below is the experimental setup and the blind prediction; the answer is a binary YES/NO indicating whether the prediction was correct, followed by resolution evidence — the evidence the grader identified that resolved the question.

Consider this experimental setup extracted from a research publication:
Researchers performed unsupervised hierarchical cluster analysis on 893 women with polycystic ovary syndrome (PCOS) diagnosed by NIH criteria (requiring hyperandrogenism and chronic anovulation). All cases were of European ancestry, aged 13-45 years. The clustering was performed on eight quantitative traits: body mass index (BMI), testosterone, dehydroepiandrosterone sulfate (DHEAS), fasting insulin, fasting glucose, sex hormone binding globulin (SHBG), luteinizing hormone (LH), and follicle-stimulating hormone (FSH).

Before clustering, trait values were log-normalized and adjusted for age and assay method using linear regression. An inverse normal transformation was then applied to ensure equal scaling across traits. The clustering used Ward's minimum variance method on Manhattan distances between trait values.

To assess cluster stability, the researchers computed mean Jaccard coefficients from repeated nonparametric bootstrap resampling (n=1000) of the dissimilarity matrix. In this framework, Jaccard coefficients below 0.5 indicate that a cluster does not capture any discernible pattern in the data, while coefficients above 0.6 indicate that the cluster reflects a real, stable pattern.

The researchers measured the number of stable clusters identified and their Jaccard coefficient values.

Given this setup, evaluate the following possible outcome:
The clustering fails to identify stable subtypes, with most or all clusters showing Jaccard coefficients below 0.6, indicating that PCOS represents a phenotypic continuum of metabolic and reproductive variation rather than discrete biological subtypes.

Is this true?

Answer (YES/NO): NO